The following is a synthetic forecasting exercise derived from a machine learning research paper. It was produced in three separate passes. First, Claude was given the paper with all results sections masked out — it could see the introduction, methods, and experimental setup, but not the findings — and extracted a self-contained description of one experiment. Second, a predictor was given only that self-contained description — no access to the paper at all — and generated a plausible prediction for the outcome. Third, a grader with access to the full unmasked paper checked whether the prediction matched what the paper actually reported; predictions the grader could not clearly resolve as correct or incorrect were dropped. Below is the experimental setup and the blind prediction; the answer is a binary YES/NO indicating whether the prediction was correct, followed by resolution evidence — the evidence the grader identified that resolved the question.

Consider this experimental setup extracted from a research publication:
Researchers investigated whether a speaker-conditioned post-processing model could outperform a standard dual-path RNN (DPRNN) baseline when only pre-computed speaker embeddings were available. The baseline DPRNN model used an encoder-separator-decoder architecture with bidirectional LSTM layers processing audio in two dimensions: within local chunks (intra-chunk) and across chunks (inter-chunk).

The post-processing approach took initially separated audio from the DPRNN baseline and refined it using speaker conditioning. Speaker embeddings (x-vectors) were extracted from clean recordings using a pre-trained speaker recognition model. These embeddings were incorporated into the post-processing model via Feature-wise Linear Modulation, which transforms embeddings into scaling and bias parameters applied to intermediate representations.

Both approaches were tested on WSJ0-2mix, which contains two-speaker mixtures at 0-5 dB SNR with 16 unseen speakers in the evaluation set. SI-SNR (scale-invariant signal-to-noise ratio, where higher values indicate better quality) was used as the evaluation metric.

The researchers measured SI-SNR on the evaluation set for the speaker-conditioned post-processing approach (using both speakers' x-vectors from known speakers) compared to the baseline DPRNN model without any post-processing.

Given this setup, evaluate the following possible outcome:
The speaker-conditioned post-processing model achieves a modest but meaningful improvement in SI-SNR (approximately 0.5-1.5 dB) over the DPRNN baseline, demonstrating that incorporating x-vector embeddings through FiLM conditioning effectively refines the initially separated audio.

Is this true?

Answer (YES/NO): NO